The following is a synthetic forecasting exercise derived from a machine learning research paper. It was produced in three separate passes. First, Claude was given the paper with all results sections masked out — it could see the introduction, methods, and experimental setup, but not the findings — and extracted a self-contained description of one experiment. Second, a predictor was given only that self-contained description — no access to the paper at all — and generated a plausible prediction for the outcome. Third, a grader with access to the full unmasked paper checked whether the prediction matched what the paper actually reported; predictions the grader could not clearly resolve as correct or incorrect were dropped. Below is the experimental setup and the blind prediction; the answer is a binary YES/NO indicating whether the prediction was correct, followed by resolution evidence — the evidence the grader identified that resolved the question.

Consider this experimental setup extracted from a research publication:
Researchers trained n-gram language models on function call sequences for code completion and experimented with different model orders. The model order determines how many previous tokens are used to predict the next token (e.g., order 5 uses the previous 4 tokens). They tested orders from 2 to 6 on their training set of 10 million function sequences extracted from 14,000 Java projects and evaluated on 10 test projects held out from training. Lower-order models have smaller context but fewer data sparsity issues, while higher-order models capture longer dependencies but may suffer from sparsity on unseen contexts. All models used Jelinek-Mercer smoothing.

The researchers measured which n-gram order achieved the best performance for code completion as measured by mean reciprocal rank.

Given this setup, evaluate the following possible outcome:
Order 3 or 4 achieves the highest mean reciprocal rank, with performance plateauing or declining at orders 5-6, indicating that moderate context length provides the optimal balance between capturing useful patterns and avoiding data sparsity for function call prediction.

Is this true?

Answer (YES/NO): NO